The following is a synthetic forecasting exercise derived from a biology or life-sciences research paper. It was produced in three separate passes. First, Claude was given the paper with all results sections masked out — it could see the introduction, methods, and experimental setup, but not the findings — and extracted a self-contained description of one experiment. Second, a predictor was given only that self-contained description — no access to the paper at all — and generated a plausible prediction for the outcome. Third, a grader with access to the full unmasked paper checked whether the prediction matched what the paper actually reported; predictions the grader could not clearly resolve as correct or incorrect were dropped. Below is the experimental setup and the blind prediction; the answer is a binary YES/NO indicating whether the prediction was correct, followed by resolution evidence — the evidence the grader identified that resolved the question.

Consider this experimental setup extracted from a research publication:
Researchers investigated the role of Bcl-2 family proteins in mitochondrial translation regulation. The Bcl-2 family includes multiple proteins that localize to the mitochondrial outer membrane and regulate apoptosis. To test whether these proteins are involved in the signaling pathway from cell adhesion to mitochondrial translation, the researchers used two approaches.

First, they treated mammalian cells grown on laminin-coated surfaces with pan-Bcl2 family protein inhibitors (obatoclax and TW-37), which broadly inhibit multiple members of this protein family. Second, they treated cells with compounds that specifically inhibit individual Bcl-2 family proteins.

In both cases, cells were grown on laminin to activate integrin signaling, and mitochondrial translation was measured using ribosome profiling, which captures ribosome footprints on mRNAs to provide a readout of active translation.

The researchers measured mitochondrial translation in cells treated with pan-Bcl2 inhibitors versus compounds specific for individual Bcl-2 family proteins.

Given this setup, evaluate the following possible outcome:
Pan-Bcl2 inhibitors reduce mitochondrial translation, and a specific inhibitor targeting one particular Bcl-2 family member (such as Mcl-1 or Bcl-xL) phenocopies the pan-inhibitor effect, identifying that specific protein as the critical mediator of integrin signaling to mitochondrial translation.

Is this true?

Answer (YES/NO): NO